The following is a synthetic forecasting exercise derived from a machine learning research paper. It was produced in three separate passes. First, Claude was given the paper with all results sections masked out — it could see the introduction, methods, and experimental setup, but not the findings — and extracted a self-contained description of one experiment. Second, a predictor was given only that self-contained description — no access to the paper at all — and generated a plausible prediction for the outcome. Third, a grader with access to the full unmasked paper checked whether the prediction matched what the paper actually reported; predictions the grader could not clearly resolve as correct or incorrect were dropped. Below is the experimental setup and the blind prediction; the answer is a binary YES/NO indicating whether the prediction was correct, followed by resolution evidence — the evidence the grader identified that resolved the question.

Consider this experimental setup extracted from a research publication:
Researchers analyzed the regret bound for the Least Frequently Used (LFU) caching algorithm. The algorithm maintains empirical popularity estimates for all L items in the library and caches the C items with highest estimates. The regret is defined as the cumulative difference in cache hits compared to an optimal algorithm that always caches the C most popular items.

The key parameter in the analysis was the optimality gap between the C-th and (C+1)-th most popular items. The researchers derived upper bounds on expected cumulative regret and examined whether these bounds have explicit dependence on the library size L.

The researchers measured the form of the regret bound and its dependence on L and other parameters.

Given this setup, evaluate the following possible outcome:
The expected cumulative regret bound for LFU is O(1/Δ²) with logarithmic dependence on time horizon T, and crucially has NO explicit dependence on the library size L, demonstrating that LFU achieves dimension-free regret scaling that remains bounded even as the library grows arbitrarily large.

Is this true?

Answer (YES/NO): NO